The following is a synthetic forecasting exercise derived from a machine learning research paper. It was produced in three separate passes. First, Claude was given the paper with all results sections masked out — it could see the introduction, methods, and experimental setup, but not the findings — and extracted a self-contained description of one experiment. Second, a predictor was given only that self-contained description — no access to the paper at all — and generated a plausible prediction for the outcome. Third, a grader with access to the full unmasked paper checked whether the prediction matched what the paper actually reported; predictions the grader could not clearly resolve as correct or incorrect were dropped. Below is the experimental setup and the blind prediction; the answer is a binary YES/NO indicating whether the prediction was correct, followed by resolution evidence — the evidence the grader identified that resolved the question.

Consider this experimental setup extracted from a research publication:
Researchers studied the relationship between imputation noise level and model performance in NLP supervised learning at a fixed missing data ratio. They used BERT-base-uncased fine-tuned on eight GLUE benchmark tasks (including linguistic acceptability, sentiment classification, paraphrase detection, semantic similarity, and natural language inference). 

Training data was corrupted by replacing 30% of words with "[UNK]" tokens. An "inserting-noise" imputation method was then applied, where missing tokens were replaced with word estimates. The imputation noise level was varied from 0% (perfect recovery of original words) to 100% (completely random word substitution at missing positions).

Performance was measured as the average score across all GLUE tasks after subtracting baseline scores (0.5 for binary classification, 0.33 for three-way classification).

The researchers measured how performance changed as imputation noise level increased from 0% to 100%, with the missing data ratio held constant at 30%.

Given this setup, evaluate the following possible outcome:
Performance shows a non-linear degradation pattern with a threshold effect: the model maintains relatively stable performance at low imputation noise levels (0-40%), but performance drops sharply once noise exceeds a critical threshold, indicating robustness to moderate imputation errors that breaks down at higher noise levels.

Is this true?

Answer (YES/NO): NO